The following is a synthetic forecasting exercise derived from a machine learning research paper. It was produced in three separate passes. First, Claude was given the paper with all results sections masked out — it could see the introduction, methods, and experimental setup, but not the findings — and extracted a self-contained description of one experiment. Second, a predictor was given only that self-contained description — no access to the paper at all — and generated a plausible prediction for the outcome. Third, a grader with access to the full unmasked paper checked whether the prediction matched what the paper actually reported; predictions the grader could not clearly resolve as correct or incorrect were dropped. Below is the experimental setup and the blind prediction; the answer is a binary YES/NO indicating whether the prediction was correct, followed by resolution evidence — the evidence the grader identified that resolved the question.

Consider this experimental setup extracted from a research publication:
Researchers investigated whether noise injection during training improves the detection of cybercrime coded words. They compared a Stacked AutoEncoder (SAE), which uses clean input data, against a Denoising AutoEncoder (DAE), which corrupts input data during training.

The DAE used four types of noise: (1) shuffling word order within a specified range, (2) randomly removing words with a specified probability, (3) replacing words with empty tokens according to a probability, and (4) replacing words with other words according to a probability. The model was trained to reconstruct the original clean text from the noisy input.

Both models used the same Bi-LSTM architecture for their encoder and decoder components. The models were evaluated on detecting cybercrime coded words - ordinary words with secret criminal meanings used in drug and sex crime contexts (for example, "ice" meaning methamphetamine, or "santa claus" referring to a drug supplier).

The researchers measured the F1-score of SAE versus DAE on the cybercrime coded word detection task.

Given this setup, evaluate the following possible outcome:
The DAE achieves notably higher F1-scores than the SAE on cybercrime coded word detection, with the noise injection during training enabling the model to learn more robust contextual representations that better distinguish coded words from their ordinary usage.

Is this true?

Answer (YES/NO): NO